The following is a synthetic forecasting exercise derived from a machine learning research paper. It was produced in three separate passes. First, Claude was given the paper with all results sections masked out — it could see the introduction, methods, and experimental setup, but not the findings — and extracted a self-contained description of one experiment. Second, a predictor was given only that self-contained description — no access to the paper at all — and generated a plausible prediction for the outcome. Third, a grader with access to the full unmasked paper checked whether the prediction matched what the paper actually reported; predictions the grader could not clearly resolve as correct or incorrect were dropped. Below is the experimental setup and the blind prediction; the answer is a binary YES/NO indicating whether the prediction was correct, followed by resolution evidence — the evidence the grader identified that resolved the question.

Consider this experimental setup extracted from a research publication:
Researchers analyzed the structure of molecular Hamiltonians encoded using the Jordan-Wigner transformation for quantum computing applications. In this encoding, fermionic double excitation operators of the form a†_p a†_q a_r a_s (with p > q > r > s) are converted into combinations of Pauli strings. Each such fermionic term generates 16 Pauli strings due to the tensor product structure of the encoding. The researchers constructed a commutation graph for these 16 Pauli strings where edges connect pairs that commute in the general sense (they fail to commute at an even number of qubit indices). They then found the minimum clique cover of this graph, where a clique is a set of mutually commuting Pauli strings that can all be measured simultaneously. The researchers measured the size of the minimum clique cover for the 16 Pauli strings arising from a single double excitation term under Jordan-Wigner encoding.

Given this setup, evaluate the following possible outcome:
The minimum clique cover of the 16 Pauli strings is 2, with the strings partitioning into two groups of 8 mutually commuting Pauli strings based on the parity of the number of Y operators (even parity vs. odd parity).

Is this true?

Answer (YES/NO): YES